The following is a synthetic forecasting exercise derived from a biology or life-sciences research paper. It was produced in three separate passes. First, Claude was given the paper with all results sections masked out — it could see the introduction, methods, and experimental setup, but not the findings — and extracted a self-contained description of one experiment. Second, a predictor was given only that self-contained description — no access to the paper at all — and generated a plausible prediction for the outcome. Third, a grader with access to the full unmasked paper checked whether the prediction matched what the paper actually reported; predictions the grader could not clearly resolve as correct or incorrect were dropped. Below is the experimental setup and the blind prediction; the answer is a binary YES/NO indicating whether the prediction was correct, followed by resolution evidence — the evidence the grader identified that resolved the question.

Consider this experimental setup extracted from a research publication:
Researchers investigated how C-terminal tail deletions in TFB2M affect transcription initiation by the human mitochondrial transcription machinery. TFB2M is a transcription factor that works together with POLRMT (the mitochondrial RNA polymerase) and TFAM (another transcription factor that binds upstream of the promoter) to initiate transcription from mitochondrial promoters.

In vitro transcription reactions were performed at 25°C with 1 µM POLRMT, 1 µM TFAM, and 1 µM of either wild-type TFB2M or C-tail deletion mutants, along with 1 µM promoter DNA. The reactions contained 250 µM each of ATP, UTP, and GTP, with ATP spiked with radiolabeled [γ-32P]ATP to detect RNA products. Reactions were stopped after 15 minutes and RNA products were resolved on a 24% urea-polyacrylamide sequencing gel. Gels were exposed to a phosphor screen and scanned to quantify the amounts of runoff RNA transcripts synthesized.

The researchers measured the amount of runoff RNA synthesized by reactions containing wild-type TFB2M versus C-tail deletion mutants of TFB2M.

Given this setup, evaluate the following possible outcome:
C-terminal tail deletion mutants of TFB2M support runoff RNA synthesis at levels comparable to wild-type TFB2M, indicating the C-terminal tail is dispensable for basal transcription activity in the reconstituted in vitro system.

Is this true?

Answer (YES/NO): NO